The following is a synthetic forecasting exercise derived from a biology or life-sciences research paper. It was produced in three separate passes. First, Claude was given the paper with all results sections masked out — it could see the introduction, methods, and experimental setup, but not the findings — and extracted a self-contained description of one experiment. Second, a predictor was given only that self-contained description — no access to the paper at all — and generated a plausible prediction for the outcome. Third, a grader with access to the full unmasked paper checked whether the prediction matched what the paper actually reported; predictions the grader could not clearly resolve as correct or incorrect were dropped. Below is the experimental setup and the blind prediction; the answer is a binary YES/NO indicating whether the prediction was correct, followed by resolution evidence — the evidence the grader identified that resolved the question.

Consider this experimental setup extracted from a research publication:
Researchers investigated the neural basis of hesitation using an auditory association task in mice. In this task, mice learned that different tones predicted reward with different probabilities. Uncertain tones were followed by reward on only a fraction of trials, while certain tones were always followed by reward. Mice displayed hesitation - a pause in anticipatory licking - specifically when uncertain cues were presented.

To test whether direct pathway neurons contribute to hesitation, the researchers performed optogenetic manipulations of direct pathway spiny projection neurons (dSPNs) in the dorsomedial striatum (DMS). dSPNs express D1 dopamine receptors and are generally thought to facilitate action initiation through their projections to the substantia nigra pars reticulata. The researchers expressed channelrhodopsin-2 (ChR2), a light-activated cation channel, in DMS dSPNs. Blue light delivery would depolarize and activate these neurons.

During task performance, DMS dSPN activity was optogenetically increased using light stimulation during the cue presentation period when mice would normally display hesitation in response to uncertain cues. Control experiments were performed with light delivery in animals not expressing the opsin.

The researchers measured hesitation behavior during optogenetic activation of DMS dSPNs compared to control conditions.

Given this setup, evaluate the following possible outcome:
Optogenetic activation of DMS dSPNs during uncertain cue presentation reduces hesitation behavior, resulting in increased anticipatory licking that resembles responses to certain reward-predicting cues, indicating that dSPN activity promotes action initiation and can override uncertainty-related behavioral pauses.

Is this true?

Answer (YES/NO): NO